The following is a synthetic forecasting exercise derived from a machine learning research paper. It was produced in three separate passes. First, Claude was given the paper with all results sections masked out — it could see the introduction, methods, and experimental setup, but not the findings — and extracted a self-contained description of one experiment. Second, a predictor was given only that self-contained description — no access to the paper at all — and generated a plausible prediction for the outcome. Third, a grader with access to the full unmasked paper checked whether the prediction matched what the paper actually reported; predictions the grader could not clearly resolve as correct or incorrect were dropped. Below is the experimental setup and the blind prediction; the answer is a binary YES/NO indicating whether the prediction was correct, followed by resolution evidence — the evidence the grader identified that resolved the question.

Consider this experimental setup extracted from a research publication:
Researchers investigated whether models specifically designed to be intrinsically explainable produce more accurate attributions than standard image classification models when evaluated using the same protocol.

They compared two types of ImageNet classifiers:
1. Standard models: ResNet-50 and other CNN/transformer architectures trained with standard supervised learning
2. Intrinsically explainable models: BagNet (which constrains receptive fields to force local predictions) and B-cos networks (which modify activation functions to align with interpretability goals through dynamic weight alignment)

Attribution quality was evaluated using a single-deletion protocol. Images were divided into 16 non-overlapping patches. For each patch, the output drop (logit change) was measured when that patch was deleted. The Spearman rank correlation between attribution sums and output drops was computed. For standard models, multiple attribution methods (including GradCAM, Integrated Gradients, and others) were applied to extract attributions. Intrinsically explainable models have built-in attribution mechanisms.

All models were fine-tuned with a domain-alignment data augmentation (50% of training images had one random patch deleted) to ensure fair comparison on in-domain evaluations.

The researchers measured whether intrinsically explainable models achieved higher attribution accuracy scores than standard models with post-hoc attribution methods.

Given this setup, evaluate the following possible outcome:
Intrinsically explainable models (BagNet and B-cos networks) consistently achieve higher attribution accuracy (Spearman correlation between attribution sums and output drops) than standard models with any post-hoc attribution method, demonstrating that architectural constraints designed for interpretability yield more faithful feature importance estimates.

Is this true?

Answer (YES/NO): YES